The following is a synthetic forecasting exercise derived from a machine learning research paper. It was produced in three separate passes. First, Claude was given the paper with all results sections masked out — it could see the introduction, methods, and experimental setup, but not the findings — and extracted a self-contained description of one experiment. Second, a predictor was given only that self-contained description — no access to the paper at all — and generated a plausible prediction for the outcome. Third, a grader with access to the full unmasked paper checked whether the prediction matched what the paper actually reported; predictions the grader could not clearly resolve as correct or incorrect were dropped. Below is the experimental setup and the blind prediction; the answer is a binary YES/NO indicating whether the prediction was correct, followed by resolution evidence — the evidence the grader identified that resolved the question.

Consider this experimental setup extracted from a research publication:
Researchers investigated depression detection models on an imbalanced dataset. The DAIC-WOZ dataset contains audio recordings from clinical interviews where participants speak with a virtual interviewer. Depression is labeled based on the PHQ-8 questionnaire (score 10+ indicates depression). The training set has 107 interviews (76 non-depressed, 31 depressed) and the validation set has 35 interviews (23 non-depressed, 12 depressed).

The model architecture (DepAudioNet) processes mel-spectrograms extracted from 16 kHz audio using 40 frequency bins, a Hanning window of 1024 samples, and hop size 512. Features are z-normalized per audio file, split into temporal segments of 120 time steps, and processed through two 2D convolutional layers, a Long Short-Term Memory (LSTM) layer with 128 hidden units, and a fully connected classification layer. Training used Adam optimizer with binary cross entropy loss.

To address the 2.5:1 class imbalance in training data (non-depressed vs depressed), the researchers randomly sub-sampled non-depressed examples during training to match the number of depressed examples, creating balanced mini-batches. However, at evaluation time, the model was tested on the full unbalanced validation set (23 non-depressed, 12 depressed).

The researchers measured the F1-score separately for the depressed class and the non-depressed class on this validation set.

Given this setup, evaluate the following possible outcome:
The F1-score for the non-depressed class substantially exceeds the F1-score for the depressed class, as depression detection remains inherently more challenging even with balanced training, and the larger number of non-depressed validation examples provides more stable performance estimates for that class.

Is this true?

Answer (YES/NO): YES